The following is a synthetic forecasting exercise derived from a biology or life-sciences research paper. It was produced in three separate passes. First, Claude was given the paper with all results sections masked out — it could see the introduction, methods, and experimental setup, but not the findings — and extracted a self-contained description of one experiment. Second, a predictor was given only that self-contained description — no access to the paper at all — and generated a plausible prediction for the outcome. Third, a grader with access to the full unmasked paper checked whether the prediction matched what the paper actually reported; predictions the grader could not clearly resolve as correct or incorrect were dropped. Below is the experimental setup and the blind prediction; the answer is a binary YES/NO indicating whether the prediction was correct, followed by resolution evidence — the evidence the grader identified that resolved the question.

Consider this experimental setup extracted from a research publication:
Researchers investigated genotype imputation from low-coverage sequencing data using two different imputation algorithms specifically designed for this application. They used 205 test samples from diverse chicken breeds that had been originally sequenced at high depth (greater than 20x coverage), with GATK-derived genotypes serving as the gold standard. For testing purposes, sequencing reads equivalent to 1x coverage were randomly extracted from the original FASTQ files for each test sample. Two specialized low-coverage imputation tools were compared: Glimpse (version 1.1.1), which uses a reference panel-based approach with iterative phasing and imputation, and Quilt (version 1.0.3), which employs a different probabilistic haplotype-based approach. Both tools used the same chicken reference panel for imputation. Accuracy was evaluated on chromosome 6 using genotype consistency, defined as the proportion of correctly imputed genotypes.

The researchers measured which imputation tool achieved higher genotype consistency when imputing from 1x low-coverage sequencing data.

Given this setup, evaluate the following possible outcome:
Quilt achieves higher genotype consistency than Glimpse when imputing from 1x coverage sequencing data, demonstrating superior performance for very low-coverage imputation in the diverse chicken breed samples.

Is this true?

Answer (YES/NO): NO